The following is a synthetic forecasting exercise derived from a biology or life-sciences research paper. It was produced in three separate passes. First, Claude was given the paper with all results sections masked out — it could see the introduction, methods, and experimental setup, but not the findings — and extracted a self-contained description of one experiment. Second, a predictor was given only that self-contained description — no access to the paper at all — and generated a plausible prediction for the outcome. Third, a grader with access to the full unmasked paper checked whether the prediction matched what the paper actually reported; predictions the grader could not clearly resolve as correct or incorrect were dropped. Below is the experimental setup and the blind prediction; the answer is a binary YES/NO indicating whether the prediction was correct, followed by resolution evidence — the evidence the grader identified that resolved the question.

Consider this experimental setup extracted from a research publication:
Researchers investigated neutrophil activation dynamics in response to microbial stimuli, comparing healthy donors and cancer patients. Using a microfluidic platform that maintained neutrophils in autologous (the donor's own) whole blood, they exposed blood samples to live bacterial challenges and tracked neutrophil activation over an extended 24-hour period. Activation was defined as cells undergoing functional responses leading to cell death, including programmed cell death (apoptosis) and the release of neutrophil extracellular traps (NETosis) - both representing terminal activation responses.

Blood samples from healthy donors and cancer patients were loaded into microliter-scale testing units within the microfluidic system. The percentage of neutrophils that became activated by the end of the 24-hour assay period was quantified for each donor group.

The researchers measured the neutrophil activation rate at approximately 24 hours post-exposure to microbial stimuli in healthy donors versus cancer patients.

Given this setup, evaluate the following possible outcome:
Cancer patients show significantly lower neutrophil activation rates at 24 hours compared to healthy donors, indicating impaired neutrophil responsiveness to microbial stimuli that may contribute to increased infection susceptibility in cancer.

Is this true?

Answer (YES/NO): YES